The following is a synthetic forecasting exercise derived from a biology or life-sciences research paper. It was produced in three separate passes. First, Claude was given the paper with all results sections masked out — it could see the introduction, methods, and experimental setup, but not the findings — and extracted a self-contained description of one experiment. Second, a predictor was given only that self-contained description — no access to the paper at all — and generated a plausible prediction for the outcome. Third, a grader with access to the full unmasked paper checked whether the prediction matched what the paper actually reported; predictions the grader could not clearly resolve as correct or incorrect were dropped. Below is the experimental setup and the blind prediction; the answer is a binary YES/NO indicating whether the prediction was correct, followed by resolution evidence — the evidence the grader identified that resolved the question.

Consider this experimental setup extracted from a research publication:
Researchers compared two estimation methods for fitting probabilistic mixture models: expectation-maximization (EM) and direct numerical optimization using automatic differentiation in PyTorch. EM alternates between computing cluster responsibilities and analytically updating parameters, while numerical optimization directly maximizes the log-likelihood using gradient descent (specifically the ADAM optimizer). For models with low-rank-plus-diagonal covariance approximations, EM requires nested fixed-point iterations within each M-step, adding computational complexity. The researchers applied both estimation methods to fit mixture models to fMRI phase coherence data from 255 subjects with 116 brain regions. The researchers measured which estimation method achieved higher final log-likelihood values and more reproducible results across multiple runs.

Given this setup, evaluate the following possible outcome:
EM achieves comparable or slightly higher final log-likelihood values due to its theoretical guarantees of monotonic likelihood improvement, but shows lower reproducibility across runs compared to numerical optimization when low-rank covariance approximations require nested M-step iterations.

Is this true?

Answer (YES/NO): NO